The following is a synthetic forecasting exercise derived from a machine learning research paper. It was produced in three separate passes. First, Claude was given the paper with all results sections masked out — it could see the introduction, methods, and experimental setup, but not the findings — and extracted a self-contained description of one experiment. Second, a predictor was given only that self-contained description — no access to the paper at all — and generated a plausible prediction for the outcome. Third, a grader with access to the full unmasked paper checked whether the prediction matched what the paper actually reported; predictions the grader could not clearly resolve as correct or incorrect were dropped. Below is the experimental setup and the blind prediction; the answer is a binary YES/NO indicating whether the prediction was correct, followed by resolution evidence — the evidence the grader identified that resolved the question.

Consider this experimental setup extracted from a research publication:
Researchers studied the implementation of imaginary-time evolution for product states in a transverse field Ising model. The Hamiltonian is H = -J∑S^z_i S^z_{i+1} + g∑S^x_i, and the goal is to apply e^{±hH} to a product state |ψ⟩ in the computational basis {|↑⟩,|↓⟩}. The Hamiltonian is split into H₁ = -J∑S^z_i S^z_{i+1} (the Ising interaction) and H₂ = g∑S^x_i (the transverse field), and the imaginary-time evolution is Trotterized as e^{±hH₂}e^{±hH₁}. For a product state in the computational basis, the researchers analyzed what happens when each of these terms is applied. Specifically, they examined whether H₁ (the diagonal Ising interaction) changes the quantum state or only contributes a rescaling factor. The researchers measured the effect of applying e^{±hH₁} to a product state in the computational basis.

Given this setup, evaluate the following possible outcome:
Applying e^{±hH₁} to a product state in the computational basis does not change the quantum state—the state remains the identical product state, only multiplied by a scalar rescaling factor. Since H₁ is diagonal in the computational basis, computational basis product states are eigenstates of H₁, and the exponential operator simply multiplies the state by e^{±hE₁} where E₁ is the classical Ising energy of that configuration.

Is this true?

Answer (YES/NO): YES